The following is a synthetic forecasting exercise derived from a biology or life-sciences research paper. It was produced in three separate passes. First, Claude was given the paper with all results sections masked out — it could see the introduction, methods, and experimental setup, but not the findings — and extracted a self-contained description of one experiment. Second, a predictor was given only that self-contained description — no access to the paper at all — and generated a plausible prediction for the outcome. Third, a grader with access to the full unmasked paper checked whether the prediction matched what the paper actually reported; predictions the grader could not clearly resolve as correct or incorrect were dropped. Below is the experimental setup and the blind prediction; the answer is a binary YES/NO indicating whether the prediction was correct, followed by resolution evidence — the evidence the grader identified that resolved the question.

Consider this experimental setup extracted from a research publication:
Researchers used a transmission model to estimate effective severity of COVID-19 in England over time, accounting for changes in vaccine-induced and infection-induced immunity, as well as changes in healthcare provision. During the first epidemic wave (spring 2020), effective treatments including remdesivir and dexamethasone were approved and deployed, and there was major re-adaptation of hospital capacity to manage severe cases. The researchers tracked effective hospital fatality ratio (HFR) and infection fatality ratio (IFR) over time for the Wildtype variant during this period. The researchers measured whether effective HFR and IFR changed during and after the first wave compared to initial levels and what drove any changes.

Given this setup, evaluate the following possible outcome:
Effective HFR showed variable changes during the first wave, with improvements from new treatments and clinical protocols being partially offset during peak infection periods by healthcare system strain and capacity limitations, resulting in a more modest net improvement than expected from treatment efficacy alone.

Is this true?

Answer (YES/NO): NO